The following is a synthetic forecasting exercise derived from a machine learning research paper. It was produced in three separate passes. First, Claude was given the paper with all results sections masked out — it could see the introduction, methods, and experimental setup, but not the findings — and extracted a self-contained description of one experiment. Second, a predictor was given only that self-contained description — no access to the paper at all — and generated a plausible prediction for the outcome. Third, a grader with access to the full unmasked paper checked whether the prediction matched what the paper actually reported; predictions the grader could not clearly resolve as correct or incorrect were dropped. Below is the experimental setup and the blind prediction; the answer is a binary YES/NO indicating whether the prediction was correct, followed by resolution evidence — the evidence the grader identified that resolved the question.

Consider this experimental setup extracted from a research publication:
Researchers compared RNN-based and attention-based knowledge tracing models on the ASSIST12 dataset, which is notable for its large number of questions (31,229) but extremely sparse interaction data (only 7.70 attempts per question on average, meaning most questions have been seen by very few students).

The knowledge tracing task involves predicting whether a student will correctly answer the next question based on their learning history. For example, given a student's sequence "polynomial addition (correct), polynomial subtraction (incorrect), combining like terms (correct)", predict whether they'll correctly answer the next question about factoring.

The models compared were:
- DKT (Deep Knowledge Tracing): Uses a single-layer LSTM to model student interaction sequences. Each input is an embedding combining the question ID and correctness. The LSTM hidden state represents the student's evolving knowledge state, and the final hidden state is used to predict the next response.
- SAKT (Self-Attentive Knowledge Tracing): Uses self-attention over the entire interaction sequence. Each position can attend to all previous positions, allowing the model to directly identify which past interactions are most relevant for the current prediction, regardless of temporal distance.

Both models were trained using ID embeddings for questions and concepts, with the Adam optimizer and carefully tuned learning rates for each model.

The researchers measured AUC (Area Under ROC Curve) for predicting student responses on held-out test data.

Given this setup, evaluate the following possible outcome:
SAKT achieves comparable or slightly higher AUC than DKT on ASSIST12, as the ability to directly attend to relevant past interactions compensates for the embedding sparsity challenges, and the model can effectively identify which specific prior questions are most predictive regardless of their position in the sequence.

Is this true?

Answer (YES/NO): NO